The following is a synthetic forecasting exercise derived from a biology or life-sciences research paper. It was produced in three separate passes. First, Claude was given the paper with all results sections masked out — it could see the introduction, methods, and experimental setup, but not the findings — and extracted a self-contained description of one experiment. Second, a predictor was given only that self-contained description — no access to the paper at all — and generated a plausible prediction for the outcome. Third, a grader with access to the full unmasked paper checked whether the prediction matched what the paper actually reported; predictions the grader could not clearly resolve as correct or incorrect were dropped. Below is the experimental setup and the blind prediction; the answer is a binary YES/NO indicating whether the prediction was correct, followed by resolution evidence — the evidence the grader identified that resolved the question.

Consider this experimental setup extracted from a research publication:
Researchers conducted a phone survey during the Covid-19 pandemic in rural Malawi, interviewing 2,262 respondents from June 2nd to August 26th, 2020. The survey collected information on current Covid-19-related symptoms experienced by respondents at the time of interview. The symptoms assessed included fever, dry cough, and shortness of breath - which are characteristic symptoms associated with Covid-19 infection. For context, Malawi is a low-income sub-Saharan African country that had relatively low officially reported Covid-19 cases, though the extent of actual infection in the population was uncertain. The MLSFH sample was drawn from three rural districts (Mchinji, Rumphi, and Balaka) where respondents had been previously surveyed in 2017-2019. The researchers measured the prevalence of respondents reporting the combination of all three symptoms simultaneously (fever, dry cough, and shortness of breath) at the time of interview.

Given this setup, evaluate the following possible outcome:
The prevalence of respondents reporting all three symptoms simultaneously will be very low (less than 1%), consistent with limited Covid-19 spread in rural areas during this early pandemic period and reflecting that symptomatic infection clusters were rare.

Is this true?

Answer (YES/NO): YES